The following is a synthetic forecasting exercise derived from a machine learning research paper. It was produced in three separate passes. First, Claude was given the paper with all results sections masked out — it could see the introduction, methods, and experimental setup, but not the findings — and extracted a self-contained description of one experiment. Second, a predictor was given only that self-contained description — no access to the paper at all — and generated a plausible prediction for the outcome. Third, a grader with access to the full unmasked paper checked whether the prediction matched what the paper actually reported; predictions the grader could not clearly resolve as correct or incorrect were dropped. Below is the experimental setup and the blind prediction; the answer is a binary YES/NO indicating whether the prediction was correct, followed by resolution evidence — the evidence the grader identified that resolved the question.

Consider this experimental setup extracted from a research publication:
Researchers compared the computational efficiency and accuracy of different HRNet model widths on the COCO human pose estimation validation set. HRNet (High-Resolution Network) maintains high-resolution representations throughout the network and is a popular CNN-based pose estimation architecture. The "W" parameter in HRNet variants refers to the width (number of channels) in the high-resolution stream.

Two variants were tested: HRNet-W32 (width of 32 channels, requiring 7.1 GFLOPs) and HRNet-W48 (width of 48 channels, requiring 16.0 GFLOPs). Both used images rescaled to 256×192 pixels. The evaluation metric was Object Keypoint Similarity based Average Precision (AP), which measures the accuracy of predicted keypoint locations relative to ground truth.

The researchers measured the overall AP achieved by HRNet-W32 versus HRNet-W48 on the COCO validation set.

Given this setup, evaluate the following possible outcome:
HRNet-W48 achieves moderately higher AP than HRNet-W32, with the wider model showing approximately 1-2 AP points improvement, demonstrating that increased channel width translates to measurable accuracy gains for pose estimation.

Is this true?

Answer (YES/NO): NO